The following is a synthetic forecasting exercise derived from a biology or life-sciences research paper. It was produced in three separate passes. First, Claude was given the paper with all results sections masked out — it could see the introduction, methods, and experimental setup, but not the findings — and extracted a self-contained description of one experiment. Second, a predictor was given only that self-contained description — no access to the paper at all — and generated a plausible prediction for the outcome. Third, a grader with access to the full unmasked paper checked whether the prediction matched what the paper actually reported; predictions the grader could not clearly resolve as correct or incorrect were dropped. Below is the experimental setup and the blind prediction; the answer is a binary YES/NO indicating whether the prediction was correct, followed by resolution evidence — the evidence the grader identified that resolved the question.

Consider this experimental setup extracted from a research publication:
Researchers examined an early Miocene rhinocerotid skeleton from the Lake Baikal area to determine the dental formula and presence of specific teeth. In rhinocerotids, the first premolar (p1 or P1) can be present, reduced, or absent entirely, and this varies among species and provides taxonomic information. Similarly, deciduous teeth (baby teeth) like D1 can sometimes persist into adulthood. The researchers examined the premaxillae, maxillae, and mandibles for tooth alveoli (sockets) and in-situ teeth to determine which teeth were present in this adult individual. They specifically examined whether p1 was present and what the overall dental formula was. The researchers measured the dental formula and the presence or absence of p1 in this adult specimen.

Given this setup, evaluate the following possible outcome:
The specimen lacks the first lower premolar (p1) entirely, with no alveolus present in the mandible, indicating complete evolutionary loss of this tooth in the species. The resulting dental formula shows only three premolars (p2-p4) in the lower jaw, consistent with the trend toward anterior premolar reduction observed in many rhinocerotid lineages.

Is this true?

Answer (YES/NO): YES